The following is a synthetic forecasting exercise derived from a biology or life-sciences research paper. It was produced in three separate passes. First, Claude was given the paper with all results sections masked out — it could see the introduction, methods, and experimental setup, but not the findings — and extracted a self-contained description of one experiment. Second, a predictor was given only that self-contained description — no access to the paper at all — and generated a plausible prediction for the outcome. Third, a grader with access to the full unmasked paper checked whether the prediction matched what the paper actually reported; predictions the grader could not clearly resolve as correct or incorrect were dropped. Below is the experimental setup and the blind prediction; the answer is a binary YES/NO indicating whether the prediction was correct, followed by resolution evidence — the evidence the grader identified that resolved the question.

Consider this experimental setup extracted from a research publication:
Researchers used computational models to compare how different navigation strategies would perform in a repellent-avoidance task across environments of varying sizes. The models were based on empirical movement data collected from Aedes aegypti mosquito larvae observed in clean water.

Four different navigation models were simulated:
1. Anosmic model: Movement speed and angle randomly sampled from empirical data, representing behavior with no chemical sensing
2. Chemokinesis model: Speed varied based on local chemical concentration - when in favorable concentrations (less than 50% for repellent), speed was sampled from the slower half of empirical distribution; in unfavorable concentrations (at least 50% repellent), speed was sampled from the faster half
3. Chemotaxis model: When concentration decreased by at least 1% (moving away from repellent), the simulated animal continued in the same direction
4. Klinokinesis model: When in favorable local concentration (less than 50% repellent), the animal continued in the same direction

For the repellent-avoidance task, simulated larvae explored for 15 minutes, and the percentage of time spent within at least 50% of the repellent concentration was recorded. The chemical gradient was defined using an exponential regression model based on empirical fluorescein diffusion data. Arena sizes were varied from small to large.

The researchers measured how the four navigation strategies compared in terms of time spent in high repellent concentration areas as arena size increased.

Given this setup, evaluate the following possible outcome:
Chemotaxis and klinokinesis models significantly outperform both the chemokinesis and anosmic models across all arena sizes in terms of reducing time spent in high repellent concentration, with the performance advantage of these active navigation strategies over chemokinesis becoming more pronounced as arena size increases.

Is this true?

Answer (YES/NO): NO